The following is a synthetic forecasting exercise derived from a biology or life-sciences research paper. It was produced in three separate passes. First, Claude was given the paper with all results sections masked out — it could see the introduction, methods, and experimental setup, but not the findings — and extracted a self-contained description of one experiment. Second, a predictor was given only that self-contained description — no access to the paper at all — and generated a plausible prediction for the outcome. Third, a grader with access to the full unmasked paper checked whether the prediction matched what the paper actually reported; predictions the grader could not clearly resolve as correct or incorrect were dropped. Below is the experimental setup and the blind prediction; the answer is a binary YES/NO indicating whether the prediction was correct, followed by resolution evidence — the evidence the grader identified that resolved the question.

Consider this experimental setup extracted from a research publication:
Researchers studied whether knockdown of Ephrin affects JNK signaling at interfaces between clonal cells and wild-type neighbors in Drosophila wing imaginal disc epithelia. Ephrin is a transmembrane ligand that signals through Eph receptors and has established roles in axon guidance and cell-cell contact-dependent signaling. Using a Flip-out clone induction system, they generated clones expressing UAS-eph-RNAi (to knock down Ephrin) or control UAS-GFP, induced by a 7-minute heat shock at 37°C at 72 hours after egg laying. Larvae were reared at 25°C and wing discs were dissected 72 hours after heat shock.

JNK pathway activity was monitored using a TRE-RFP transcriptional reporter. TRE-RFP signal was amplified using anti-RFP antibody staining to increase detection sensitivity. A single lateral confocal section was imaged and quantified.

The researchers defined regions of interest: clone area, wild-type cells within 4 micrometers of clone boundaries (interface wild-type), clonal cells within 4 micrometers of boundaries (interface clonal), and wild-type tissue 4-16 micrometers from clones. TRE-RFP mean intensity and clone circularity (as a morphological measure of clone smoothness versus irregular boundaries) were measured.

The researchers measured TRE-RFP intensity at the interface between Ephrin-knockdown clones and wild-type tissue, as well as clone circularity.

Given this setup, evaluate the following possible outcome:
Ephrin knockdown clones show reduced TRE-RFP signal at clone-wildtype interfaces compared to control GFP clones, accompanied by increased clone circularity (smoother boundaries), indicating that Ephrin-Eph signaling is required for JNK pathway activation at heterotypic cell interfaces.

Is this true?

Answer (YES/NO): NO